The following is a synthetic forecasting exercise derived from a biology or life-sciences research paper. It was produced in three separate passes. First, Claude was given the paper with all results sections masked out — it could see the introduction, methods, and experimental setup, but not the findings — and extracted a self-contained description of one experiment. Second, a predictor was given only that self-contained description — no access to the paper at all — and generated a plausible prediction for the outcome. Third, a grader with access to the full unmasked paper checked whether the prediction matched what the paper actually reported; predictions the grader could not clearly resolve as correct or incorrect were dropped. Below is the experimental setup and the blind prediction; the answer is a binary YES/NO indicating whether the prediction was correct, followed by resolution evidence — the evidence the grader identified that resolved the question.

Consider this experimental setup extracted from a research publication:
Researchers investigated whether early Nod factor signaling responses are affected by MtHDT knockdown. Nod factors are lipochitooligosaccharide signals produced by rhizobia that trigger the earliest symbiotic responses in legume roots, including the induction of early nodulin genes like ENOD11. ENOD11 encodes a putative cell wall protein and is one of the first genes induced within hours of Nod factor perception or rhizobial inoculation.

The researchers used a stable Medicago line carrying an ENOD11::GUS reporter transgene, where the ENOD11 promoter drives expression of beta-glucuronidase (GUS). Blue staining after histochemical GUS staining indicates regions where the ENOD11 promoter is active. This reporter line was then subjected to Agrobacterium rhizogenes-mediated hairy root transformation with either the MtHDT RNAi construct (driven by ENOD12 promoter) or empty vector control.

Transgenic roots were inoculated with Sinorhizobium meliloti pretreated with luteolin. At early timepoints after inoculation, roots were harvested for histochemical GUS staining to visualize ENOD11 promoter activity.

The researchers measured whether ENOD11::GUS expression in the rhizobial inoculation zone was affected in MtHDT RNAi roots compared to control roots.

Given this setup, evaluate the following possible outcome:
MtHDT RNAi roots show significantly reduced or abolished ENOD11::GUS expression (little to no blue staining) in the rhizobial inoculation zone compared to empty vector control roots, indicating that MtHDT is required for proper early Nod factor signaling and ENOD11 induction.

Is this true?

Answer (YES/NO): NO